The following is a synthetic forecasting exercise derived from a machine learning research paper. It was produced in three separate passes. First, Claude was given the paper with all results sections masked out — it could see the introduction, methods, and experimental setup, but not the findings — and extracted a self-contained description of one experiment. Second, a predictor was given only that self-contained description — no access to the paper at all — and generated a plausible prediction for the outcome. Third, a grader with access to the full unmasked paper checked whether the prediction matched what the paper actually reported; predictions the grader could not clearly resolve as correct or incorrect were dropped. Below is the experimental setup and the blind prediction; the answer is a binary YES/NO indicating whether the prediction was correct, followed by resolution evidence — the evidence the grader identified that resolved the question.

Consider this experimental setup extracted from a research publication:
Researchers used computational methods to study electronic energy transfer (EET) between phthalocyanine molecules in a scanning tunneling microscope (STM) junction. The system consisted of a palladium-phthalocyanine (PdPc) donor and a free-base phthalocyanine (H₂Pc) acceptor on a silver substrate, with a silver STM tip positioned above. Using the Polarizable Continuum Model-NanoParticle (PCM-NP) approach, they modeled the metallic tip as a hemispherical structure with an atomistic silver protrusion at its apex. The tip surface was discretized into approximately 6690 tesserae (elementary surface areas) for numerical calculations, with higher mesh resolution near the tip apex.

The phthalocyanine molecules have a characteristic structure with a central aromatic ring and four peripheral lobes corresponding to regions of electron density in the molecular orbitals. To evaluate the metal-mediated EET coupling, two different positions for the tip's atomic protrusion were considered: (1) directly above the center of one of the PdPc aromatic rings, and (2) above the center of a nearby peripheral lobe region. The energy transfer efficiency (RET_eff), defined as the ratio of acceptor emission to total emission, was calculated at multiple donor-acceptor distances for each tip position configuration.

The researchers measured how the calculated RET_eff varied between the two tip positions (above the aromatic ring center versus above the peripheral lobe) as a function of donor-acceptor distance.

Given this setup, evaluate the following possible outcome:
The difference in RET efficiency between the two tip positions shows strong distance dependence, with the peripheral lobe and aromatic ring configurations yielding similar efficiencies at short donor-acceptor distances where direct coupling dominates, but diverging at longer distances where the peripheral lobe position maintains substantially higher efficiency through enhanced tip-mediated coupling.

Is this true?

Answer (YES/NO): NO